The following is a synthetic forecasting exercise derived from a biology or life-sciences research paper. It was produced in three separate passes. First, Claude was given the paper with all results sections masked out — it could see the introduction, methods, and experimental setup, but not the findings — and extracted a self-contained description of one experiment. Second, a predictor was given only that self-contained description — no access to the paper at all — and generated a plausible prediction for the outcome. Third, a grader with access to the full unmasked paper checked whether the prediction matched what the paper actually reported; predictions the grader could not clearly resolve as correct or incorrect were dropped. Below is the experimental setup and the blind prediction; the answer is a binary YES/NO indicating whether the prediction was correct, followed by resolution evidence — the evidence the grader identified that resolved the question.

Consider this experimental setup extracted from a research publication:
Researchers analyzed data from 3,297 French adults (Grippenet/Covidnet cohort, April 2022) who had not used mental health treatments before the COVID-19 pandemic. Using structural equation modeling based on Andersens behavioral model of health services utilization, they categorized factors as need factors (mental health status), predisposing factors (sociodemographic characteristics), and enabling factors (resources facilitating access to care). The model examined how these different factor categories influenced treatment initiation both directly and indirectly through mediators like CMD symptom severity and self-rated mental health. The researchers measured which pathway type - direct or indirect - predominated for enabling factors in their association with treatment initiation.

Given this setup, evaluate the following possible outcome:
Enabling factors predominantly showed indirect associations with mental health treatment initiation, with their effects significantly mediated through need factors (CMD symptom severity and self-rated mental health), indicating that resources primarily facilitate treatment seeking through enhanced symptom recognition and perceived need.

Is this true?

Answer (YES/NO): YES